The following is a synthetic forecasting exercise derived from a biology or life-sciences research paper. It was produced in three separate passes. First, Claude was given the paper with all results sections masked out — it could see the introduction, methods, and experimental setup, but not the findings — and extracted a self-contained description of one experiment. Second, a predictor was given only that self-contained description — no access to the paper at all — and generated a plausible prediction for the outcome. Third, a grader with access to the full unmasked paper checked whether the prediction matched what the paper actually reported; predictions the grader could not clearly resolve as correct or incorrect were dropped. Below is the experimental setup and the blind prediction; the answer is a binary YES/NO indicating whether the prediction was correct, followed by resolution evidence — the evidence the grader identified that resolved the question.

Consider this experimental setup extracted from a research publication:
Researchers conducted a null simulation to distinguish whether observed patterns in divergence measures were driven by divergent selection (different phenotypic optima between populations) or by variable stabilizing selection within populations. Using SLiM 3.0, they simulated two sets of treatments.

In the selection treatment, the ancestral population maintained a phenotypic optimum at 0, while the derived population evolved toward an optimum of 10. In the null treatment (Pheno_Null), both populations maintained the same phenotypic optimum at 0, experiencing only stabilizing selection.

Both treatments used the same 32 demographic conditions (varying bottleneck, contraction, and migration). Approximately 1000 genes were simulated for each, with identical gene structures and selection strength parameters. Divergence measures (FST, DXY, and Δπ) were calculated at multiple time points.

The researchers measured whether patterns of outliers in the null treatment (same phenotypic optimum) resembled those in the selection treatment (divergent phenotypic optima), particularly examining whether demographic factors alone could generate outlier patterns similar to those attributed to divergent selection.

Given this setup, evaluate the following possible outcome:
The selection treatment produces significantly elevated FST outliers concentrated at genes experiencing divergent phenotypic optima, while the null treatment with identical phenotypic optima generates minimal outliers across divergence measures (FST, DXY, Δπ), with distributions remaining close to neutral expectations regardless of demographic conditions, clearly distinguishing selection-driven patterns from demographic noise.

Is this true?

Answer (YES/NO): NO